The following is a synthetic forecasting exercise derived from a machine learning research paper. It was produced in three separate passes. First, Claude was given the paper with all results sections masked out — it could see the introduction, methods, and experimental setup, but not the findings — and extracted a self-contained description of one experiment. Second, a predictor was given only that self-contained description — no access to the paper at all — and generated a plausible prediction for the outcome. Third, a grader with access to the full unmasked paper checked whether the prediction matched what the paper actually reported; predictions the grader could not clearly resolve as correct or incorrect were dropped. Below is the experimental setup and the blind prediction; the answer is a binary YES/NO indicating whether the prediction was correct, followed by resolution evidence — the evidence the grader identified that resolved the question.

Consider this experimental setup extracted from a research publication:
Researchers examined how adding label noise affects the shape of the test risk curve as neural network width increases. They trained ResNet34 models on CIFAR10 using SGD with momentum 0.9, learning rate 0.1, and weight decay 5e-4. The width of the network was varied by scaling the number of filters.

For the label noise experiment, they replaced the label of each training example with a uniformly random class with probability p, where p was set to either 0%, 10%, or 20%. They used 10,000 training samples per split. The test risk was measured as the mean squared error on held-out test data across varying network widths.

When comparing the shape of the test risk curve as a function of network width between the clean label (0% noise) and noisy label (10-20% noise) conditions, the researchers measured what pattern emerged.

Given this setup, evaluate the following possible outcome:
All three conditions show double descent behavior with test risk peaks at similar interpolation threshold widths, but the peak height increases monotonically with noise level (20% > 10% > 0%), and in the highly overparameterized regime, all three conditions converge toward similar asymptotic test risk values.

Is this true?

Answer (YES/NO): NO